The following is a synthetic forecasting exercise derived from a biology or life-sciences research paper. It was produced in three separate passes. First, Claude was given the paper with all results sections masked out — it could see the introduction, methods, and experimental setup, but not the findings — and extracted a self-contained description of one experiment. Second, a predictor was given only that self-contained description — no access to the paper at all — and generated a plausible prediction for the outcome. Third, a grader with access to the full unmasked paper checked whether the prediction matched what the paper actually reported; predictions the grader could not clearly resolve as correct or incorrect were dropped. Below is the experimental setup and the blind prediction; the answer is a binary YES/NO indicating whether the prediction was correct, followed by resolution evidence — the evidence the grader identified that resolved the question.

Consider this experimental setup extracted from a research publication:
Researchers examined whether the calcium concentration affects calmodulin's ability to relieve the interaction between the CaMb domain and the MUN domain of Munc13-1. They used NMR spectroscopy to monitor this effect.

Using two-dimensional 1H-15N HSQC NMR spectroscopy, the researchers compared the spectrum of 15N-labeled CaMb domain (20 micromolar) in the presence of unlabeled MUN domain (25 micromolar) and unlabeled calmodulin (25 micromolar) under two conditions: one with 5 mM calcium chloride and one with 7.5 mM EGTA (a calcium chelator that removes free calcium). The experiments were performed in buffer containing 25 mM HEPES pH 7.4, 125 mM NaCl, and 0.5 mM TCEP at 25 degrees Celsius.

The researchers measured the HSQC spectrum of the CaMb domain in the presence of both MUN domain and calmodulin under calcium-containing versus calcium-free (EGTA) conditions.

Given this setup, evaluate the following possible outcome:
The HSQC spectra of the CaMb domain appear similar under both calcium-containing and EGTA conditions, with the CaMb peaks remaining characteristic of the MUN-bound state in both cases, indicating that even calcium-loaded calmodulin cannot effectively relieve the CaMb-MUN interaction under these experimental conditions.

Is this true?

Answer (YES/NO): NO